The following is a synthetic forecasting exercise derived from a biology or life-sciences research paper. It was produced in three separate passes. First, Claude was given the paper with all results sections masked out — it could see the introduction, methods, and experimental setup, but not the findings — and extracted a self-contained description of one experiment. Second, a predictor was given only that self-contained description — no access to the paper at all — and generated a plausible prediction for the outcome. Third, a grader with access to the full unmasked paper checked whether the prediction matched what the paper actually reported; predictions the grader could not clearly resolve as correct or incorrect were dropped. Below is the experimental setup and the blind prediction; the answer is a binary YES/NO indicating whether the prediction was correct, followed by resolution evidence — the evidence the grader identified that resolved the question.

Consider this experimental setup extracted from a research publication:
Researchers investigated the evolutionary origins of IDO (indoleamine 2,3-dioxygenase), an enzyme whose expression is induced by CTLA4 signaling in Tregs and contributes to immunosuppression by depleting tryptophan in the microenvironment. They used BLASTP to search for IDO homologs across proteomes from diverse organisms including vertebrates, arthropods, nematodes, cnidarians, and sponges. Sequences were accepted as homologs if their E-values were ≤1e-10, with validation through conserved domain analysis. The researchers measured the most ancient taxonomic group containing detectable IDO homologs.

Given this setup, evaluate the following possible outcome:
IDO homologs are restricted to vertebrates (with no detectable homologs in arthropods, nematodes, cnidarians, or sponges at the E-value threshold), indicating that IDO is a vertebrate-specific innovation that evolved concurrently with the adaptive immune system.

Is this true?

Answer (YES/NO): NO